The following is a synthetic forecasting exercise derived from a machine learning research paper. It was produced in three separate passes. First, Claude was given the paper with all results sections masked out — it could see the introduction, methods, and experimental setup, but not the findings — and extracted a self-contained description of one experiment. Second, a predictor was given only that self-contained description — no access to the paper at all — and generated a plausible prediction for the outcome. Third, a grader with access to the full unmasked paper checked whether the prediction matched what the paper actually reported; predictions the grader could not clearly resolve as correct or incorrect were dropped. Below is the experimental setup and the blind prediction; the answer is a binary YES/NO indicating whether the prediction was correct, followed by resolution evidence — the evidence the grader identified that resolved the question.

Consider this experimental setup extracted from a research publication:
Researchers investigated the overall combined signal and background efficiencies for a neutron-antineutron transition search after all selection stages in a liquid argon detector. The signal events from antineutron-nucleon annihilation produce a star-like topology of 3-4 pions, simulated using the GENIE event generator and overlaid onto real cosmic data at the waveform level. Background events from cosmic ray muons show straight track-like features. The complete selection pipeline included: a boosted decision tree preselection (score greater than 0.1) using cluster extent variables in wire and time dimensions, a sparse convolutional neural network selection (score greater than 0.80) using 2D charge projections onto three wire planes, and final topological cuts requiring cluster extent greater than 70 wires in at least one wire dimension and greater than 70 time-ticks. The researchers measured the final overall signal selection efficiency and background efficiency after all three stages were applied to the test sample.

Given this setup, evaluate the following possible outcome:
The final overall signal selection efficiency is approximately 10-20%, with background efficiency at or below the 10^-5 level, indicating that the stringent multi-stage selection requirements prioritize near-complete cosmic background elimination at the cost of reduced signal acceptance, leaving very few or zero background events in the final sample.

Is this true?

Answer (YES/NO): NO